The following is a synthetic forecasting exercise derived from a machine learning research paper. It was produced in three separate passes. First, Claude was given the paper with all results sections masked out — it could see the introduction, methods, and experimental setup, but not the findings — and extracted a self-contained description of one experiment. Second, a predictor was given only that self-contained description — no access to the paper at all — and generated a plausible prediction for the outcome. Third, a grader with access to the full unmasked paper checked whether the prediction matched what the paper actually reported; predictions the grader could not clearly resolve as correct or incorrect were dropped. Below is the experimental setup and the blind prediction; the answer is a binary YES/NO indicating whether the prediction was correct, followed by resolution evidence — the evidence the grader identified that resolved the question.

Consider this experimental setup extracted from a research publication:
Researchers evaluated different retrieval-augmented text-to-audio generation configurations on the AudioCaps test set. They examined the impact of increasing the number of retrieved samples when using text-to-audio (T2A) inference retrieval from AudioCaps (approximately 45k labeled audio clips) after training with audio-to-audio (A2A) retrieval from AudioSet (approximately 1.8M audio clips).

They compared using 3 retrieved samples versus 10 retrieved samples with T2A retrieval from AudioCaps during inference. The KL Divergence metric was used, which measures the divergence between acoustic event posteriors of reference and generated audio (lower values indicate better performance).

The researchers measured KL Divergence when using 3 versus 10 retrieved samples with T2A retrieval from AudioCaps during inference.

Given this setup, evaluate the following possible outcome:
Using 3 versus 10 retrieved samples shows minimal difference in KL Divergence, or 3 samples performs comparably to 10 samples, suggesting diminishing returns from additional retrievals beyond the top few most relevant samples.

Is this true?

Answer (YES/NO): YES